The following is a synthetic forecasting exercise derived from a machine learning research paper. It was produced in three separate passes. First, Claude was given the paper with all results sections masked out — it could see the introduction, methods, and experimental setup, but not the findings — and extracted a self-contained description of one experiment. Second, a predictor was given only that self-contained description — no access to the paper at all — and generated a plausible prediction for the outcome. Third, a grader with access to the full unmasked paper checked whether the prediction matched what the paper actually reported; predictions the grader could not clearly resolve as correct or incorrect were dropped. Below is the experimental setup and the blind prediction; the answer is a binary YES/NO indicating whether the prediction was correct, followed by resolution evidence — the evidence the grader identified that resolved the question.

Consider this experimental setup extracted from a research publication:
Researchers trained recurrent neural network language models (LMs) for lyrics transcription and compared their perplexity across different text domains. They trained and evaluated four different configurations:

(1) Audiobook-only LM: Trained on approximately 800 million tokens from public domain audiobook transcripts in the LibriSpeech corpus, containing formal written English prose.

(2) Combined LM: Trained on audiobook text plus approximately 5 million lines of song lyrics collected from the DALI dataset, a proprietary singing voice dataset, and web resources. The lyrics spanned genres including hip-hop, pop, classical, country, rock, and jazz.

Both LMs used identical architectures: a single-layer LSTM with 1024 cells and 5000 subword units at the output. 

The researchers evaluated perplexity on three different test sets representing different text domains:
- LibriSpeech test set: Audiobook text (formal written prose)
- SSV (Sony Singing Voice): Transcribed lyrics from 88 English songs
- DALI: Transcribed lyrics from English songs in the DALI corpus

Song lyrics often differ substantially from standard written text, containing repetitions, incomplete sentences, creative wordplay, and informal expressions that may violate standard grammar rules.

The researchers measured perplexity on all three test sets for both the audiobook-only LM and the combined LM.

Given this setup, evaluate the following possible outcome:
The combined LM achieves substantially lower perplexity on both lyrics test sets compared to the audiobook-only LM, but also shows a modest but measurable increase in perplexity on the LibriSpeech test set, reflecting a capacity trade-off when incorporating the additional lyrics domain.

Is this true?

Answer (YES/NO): NO